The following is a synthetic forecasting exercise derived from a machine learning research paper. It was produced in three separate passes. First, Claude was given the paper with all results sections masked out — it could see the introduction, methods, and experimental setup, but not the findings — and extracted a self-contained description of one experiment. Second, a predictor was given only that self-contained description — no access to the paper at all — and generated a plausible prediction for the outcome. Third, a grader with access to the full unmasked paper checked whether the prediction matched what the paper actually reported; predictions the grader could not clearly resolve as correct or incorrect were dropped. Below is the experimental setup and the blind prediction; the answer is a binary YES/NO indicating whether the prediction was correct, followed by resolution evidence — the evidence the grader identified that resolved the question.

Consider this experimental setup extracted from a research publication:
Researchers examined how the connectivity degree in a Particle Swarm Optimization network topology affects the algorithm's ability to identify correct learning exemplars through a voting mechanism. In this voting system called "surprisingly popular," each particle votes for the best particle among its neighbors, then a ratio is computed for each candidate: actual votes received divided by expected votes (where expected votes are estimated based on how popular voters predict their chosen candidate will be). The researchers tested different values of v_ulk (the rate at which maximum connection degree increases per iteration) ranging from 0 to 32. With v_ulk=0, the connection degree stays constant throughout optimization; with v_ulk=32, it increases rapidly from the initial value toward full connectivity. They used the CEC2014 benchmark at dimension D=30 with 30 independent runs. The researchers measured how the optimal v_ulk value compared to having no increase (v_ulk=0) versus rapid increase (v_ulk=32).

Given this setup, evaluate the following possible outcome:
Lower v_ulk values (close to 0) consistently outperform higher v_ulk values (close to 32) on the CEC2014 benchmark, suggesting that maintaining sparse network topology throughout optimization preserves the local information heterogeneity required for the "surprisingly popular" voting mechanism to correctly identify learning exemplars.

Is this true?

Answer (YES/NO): NO